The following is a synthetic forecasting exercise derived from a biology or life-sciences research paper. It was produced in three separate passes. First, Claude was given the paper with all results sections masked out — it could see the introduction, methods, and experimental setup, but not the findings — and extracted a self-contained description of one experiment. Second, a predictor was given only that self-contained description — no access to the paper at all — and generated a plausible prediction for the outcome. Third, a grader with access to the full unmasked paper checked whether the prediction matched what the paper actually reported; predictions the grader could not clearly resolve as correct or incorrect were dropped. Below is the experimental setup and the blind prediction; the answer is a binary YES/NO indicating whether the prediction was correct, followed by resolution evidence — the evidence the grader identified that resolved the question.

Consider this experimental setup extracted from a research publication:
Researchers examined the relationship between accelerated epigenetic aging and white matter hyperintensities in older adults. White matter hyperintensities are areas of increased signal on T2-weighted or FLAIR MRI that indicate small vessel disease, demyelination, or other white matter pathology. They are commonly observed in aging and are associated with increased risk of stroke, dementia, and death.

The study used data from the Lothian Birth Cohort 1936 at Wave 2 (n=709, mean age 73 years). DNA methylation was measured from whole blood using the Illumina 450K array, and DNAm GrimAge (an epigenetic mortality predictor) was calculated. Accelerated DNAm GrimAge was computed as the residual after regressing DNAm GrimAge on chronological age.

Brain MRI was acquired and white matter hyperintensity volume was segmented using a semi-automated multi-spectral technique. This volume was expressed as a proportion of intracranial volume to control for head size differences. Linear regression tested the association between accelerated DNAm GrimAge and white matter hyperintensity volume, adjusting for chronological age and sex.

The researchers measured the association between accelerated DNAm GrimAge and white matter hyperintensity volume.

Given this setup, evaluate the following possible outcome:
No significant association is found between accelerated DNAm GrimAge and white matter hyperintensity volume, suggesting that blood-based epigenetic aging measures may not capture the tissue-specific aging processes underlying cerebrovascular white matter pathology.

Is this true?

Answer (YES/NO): NO